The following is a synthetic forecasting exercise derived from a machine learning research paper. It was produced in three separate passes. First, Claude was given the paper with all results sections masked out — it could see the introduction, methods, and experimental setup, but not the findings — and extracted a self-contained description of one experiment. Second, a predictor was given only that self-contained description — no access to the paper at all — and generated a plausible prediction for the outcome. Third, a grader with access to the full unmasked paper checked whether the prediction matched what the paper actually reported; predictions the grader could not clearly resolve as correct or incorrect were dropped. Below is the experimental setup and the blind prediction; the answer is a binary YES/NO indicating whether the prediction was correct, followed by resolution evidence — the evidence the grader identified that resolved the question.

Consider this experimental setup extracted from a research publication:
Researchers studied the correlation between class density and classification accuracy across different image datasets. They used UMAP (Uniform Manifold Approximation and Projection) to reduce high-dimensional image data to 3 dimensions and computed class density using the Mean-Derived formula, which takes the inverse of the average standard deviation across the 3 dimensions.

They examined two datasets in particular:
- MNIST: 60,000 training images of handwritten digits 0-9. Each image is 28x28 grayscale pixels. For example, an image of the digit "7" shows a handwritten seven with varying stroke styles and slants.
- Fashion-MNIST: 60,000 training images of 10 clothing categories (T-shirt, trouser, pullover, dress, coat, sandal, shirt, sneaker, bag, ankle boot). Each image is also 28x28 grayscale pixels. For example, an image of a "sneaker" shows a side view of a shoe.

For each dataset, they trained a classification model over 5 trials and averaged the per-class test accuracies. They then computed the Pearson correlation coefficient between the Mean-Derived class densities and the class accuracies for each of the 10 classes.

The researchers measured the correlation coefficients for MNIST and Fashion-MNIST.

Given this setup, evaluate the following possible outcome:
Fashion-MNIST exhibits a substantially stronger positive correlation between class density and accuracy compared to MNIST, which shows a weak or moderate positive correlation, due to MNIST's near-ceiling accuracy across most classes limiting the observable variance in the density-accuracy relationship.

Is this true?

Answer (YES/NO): NO